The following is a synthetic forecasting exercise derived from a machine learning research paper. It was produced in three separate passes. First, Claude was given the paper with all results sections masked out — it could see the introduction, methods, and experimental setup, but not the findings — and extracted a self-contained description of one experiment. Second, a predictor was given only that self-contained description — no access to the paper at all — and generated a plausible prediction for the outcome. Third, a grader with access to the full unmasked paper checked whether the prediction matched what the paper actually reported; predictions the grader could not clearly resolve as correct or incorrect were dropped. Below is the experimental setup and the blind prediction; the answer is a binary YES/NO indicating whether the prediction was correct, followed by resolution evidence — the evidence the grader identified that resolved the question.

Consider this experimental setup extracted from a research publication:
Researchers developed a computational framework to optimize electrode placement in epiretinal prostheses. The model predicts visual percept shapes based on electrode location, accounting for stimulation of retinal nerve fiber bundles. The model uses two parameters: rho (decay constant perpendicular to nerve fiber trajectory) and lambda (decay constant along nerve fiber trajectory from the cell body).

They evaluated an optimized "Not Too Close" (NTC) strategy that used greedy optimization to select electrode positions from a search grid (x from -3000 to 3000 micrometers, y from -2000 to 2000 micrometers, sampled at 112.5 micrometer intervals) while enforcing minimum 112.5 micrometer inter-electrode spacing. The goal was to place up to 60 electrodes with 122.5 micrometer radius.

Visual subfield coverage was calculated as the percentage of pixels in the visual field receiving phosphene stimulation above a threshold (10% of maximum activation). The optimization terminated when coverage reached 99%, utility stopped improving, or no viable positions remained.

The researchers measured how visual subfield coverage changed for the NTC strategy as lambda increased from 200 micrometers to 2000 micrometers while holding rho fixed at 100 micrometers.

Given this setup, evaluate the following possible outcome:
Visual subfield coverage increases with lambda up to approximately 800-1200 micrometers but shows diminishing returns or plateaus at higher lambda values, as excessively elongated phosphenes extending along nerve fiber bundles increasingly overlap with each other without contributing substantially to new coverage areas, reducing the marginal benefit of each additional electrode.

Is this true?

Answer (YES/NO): YES